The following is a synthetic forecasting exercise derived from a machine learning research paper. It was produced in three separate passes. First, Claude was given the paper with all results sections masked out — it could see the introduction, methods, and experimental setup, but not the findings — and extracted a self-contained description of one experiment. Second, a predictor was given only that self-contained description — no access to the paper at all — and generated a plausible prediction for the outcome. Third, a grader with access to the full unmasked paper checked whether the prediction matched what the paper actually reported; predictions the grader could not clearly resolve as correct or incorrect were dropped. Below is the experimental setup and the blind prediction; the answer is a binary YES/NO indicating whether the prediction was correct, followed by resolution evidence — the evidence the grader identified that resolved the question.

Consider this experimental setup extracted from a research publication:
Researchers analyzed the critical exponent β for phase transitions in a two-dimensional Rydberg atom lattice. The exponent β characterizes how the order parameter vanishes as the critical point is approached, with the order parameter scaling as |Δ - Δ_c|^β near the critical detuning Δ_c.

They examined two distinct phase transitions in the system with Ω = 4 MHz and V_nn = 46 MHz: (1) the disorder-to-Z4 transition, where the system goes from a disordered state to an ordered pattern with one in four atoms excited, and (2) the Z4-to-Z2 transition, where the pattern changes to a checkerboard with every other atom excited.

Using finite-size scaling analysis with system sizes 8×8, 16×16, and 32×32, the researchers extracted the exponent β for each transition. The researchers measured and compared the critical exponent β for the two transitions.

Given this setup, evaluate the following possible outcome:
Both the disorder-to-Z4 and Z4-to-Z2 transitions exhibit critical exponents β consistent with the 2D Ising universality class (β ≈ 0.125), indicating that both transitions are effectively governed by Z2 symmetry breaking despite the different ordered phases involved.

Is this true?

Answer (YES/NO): NO